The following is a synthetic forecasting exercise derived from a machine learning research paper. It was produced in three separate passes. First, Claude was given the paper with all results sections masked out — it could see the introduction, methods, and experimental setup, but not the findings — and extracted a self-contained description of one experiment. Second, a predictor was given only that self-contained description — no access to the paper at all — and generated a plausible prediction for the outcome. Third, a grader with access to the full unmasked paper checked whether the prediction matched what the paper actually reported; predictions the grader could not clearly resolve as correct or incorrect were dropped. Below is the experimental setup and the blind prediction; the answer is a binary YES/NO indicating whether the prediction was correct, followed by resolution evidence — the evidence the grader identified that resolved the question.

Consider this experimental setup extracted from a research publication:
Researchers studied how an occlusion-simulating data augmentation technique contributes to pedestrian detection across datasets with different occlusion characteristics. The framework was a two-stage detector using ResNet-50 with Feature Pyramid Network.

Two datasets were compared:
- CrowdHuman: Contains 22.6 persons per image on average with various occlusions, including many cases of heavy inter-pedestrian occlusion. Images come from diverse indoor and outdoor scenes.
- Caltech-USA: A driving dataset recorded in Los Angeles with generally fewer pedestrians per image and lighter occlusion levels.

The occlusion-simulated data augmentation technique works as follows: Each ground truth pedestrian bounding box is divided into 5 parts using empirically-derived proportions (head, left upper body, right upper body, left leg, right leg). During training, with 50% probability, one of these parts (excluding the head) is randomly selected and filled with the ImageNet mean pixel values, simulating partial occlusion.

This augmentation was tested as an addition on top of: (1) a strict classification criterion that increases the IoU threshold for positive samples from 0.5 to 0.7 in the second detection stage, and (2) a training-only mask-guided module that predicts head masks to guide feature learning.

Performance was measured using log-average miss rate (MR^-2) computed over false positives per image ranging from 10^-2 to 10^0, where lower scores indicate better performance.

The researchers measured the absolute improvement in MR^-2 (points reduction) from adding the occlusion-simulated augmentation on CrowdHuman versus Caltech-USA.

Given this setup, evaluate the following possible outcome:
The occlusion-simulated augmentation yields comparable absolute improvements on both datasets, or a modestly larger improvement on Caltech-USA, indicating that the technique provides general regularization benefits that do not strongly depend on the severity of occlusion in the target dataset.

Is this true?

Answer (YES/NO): NO